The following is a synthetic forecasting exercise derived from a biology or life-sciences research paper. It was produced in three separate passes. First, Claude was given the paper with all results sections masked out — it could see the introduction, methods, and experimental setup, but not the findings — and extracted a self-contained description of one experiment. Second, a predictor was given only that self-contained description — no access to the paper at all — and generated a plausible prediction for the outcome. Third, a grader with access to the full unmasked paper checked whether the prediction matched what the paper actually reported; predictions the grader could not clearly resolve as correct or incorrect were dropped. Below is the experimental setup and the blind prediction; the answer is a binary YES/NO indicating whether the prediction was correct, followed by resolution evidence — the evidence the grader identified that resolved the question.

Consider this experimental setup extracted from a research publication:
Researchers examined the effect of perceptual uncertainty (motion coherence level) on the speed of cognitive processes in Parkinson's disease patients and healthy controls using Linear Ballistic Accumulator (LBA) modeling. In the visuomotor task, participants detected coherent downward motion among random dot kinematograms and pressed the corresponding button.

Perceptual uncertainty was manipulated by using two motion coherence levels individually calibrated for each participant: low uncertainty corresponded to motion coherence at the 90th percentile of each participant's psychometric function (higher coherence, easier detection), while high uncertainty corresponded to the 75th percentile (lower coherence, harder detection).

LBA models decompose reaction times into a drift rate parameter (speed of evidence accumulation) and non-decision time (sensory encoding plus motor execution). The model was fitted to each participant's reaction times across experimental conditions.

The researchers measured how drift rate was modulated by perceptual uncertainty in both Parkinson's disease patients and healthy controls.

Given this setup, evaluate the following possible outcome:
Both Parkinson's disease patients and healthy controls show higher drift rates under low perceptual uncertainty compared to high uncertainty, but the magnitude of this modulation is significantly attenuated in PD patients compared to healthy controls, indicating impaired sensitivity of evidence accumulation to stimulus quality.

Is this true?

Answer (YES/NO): NO